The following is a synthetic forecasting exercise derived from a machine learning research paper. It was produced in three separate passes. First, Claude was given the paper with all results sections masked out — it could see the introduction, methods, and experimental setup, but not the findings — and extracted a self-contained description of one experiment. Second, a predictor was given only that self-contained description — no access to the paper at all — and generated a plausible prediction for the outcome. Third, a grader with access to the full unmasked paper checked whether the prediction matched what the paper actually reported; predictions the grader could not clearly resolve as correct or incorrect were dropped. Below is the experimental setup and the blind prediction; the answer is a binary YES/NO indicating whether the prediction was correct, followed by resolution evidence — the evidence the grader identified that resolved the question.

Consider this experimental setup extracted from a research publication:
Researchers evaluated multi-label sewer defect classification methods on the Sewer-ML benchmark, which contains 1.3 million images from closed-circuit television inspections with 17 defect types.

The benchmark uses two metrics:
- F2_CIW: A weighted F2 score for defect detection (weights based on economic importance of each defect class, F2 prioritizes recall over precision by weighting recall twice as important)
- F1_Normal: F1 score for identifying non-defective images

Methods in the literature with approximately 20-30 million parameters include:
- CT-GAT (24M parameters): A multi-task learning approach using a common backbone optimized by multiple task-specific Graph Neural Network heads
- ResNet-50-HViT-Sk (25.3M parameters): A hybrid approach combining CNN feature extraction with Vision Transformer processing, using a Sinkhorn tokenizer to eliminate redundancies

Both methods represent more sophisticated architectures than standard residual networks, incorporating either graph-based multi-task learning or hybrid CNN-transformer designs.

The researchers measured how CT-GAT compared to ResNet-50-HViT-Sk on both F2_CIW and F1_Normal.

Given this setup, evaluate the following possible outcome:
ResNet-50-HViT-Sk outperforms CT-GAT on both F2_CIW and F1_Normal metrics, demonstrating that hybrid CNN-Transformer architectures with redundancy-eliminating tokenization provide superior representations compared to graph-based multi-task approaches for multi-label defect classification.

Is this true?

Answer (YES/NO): NO